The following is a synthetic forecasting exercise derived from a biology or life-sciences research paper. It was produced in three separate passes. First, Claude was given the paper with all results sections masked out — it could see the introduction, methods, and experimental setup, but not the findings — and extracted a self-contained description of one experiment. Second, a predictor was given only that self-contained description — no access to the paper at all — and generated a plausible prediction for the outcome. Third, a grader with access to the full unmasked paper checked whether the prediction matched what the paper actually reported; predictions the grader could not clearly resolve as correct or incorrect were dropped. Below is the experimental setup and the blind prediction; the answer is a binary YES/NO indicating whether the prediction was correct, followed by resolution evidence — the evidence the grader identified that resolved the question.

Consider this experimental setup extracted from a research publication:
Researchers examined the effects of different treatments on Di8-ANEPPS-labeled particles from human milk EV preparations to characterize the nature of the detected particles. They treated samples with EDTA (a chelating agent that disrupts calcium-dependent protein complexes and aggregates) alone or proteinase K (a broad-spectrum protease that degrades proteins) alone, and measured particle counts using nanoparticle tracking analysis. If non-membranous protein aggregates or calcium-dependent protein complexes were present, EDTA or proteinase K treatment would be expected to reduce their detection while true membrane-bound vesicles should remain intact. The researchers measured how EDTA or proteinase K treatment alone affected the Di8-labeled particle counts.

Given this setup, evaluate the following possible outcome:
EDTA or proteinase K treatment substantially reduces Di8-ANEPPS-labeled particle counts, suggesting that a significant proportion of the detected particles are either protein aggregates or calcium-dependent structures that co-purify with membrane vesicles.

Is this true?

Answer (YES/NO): NO